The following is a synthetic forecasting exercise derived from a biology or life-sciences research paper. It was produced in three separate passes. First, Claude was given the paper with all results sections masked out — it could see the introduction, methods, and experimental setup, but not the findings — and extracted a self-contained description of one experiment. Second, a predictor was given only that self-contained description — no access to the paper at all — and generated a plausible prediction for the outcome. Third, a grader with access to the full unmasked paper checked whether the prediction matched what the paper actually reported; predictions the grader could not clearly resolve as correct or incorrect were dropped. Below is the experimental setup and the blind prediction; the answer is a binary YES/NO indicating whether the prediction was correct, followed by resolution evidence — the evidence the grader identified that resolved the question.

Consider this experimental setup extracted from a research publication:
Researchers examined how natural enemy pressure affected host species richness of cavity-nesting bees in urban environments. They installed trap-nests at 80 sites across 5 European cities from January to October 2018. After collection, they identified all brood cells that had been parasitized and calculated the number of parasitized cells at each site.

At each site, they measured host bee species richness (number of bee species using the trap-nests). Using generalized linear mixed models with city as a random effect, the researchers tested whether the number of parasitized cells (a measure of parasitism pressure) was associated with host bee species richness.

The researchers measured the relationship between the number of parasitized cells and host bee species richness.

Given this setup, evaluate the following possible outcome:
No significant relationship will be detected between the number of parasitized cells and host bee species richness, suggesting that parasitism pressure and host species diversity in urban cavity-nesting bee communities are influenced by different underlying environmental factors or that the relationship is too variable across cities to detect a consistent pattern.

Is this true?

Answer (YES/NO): YES